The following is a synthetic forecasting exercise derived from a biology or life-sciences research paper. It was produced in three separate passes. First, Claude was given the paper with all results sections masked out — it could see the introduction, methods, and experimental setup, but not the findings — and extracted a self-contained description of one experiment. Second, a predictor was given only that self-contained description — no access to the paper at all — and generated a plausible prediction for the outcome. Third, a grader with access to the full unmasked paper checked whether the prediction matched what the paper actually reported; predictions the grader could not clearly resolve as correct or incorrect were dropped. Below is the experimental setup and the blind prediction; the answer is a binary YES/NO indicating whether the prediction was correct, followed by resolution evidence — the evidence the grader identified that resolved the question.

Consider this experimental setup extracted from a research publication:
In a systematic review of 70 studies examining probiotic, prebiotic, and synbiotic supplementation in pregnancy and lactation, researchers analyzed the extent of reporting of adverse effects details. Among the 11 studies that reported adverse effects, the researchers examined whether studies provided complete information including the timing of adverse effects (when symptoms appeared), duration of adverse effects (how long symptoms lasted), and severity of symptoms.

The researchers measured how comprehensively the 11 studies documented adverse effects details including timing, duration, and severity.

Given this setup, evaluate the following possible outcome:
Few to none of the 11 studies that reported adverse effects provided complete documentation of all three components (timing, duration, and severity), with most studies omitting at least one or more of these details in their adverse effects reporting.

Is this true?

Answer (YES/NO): YES